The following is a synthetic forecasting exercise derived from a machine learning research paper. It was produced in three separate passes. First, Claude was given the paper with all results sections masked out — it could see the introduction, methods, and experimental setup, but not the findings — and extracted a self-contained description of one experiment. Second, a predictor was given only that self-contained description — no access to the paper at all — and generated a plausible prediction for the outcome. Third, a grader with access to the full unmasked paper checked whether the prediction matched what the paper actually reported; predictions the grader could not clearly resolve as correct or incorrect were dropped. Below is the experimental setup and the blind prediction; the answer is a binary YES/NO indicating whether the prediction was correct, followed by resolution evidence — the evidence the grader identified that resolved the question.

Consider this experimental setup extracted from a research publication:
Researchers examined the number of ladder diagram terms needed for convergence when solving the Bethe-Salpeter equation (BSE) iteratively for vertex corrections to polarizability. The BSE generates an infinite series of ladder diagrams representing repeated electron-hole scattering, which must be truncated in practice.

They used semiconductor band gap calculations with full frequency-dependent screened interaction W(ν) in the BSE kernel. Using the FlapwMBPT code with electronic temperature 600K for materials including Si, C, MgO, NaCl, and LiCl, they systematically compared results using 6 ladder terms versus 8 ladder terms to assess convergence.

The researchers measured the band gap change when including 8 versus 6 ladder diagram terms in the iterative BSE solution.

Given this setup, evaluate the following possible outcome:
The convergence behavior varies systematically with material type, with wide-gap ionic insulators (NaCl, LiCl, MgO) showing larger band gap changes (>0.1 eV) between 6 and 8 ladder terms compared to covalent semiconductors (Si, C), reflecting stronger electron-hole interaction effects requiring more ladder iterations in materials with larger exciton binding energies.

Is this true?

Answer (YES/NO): NO